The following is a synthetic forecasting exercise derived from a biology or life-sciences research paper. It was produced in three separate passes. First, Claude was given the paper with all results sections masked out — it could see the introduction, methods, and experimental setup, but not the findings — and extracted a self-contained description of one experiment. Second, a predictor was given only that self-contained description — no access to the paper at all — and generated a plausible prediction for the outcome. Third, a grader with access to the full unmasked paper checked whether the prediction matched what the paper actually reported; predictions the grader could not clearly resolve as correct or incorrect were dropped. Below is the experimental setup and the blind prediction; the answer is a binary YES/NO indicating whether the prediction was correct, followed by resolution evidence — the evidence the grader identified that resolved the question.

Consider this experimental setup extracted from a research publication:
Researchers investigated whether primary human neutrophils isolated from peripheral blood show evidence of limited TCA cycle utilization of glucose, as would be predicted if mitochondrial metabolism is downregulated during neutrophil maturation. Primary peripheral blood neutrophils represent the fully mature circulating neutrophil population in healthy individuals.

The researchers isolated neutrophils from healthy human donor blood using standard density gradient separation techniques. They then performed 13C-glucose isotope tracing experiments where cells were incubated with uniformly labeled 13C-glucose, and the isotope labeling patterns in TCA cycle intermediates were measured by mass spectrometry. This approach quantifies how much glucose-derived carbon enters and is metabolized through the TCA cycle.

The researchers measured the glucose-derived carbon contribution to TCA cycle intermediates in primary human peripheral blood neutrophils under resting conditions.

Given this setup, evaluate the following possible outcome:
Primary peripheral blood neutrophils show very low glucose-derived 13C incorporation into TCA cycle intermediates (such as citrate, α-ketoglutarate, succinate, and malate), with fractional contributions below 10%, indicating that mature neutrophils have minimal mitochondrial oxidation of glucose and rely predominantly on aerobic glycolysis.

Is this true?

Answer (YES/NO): YES